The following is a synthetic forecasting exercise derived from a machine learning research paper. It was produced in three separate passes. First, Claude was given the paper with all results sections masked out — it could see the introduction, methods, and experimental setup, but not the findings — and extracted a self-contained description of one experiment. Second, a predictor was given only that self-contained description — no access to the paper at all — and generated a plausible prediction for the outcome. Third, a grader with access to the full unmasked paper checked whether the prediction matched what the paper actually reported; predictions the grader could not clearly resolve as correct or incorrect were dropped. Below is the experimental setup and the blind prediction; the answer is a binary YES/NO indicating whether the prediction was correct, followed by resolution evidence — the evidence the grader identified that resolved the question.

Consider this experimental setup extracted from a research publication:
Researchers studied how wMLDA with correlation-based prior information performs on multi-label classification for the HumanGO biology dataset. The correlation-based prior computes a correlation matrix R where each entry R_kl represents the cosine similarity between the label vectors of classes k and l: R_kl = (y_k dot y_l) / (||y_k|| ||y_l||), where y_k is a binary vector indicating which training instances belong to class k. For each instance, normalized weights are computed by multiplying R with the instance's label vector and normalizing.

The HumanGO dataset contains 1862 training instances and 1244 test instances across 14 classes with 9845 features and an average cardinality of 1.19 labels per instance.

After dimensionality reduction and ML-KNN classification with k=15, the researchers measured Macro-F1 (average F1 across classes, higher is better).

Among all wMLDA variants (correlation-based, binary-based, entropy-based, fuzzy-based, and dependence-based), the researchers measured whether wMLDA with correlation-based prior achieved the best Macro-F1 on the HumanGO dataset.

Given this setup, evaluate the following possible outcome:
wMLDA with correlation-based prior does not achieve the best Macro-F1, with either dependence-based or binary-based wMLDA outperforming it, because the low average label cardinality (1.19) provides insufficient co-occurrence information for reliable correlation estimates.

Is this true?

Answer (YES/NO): NO